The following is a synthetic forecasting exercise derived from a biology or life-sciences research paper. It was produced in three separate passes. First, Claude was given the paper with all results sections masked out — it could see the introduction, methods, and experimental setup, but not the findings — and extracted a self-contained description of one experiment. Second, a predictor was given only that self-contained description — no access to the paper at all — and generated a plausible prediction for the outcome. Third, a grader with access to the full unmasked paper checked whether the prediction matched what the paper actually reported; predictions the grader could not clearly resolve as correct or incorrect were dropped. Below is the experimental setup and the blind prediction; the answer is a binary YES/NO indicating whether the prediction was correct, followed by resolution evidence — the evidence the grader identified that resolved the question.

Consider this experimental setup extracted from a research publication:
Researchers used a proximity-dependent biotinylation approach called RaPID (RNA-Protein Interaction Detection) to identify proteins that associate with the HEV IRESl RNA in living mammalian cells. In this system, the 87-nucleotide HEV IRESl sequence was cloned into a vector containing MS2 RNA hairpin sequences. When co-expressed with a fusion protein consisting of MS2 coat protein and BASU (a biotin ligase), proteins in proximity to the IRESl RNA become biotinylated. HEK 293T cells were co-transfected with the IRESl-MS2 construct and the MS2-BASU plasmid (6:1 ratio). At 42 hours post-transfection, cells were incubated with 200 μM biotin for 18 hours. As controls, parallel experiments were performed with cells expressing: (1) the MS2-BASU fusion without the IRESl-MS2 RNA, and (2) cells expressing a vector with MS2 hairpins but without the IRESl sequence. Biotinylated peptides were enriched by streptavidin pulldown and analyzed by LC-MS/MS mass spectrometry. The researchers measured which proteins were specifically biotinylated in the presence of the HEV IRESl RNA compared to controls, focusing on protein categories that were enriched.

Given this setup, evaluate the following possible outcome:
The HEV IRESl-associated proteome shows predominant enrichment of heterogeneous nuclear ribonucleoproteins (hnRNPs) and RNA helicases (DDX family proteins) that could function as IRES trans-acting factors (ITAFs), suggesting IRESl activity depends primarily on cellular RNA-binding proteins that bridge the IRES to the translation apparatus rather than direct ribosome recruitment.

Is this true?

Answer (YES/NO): NO